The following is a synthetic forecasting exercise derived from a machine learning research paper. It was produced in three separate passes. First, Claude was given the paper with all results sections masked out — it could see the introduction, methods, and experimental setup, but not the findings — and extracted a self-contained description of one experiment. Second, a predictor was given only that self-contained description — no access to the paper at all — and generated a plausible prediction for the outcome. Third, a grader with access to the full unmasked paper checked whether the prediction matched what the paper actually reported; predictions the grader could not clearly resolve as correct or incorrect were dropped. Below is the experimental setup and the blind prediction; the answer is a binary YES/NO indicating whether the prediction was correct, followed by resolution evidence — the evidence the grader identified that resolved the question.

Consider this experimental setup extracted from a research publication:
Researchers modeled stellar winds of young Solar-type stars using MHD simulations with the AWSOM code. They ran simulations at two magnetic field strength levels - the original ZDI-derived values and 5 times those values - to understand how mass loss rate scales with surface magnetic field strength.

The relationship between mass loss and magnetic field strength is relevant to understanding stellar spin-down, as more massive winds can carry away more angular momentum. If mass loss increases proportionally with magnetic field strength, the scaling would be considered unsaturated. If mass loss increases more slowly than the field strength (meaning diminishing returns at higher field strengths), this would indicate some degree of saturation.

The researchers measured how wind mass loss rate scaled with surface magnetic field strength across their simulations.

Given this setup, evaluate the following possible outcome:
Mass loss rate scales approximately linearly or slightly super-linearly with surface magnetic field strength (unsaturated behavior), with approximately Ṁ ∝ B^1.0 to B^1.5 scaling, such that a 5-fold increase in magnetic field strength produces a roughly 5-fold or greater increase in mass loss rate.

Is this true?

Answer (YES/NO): NO